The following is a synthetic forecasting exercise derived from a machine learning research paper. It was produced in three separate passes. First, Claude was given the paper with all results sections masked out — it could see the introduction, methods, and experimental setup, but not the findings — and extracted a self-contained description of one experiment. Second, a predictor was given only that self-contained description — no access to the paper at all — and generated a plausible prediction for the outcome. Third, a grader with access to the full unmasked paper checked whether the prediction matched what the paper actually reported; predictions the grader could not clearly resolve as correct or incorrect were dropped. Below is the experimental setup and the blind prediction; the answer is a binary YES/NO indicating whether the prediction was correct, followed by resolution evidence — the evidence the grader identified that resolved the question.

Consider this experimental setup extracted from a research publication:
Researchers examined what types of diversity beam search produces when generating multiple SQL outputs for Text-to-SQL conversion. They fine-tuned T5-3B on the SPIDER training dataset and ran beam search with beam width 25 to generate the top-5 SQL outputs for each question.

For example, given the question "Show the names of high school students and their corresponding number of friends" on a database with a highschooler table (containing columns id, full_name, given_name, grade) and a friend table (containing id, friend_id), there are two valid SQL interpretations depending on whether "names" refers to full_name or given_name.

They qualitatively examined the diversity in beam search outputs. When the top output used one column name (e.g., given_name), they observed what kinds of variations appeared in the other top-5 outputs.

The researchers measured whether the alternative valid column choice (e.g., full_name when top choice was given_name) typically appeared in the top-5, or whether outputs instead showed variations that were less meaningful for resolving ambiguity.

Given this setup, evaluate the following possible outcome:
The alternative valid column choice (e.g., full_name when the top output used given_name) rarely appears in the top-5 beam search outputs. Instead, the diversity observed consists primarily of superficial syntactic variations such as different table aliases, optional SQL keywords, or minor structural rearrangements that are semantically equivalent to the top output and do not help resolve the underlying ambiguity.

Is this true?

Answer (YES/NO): YES